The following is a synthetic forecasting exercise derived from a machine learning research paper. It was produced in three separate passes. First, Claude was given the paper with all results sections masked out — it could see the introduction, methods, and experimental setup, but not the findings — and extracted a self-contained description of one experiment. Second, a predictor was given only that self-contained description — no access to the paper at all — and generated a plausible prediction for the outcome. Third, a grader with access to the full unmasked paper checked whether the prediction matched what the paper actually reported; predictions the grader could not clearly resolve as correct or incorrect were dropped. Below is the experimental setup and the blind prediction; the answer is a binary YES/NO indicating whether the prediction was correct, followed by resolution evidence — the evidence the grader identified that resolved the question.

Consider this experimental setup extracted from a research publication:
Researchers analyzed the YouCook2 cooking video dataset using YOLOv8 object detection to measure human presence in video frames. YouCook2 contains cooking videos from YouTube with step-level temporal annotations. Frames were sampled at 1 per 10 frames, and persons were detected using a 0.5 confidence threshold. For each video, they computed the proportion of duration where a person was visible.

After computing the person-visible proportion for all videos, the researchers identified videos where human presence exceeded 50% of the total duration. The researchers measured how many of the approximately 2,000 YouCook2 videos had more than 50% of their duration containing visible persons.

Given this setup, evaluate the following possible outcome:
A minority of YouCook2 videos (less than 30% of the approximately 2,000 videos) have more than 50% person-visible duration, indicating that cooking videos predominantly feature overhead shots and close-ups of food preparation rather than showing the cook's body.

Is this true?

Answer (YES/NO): NO